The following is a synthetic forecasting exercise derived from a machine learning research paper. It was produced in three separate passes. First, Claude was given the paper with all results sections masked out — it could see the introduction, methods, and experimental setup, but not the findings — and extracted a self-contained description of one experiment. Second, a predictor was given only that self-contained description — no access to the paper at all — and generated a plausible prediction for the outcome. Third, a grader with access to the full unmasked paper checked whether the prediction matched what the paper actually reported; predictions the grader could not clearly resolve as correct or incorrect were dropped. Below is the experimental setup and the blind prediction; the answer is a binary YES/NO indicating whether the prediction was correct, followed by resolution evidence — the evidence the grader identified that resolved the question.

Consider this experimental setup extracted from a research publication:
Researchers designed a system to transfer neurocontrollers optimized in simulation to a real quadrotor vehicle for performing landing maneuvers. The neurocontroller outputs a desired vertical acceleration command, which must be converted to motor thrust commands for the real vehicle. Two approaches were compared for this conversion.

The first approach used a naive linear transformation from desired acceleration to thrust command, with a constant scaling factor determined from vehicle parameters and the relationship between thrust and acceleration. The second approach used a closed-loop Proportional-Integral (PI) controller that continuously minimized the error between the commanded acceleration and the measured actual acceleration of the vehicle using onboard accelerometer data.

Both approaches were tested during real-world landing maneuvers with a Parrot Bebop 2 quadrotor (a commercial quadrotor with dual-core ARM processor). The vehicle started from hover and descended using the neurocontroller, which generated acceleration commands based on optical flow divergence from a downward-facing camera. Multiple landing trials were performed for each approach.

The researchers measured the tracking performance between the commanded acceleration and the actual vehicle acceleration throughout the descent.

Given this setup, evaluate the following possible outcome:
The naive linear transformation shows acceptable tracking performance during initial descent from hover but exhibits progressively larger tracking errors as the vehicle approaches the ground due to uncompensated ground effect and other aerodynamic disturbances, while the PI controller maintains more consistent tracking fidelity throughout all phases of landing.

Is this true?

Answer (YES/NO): NO